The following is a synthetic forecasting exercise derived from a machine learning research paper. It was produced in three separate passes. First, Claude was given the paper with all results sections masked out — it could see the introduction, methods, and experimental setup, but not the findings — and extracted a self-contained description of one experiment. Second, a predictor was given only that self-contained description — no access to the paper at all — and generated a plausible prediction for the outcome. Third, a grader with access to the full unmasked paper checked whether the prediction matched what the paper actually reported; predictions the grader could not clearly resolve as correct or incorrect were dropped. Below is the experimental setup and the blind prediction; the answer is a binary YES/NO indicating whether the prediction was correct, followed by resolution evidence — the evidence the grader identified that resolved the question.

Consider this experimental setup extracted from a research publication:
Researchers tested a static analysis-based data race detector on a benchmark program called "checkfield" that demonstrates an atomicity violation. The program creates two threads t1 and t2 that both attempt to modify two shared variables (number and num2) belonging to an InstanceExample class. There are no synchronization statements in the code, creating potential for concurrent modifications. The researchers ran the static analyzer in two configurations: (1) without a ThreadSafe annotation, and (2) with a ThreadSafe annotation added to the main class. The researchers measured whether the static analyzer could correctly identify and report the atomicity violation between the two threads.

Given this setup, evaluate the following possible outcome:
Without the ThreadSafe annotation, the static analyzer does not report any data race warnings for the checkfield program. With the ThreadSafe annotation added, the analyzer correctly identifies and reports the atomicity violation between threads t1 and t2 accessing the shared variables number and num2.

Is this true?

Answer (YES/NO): NO